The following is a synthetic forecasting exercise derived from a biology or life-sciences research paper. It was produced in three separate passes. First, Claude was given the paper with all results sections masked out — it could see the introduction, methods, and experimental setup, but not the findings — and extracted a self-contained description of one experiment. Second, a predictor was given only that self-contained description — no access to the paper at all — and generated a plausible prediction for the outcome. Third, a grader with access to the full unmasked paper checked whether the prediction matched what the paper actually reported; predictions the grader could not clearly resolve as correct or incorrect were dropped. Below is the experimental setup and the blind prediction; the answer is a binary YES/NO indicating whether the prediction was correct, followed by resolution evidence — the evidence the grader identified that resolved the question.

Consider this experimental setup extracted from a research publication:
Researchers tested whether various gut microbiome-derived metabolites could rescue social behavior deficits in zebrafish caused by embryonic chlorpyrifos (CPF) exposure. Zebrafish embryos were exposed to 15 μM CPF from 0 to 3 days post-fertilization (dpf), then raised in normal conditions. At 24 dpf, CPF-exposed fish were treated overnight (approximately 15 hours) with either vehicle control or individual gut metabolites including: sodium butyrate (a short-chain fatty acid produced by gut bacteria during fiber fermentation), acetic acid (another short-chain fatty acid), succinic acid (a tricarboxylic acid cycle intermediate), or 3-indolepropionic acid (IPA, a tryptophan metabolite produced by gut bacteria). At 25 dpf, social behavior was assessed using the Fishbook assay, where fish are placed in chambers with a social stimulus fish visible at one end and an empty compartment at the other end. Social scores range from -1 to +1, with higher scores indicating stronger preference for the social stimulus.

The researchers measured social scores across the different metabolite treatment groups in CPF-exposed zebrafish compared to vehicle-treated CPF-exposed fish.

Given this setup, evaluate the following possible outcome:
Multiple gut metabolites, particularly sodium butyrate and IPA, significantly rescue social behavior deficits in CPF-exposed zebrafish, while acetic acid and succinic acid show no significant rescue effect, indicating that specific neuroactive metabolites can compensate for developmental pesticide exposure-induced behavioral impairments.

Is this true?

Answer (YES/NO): NO